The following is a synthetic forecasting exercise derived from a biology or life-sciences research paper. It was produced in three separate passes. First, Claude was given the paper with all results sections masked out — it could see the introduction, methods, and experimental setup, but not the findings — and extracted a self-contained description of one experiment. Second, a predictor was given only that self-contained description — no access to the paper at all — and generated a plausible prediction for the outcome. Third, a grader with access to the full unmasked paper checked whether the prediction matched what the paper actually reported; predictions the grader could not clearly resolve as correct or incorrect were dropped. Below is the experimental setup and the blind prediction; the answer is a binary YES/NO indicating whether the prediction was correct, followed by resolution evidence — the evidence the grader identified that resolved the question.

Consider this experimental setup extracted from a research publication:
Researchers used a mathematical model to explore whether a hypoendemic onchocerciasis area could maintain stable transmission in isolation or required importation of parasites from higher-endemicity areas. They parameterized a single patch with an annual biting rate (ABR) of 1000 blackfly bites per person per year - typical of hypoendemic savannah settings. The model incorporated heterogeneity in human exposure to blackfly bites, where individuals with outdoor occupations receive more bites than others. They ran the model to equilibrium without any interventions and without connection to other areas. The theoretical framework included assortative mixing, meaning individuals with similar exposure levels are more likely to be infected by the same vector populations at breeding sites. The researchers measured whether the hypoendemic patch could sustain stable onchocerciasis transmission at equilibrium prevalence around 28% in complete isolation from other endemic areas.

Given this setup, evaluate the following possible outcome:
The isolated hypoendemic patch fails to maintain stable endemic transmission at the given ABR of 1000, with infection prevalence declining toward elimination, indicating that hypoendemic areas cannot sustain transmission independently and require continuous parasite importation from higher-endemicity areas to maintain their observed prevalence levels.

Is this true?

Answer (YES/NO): NO